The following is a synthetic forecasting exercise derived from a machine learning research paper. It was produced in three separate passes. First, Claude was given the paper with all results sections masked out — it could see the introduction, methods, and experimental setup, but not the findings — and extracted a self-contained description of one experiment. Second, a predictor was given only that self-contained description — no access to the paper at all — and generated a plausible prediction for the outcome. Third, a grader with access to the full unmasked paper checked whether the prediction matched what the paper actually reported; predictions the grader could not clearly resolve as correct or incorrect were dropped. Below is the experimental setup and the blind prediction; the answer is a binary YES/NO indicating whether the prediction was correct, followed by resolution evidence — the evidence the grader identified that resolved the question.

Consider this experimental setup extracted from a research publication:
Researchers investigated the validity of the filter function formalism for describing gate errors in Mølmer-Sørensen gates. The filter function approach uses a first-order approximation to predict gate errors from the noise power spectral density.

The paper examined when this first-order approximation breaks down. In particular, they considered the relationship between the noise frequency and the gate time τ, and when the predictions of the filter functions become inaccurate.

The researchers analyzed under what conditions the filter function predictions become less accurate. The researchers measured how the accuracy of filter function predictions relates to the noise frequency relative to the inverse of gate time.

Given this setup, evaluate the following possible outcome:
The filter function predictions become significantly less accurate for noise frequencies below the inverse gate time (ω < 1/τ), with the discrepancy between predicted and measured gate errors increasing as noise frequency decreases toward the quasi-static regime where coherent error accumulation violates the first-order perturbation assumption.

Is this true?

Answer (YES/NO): NO